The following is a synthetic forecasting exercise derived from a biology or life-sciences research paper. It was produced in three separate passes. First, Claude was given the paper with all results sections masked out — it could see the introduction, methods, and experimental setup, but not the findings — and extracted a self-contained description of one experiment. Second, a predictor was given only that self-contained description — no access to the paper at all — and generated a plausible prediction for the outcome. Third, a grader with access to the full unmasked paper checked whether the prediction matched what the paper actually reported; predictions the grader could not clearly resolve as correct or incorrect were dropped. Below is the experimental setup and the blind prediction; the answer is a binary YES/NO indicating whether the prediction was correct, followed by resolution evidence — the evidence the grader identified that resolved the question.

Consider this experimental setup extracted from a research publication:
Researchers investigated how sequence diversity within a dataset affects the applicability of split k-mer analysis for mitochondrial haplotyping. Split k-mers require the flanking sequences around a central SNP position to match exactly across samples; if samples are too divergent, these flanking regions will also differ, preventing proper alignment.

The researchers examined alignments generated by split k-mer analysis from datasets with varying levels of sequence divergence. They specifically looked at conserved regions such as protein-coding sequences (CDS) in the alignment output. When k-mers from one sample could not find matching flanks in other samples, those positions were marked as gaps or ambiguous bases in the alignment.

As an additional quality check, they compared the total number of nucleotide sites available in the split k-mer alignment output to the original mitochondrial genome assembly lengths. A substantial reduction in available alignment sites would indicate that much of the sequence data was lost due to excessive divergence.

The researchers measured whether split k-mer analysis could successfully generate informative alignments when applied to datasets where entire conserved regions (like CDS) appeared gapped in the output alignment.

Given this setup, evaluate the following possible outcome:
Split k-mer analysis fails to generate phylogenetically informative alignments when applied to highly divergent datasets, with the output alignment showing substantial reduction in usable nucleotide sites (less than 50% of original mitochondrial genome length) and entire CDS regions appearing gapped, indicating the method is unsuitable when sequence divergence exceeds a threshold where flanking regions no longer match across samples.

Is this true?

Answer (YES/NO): NO